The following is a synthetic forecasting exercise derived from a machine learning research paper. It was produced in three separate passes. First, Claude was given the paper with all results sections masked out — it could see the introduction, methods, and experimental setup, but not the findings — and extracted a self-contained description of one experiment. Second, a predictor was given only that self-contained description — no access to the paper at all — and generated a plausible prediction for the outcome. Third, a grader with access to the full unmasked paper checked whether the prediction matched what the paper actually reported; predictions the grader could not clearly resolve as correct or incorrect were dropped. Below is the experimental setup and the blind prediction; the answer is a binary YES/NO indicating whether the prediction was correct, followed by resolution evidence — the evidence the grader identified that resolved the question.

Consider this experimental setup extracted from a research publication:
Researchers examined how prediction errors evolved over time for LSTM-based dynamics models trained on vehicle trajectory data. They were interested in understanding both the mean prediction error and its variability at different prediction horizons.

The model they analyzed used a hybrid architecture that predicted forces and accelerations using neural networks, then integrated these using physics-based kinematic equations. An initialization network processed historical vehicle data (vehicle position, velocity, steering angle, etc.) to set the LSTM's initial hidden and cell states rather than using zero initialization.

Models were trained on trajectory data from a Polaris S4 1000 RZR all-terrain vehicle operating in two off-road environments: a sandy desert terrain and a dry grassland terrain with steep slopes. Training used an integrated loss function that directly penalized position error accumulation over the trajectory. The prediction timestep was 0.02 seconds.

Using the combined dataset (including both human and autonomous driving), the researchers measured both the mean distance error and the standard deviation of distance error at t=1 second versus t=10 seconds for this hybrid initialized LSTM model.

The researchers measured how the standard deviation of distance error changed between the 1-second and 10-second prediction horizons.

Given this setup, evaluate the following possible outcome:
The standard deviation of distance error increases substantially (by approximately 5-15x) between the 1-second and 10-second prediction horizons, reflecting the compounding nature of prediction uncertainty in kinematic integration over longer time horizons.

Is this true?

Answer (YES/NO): NO